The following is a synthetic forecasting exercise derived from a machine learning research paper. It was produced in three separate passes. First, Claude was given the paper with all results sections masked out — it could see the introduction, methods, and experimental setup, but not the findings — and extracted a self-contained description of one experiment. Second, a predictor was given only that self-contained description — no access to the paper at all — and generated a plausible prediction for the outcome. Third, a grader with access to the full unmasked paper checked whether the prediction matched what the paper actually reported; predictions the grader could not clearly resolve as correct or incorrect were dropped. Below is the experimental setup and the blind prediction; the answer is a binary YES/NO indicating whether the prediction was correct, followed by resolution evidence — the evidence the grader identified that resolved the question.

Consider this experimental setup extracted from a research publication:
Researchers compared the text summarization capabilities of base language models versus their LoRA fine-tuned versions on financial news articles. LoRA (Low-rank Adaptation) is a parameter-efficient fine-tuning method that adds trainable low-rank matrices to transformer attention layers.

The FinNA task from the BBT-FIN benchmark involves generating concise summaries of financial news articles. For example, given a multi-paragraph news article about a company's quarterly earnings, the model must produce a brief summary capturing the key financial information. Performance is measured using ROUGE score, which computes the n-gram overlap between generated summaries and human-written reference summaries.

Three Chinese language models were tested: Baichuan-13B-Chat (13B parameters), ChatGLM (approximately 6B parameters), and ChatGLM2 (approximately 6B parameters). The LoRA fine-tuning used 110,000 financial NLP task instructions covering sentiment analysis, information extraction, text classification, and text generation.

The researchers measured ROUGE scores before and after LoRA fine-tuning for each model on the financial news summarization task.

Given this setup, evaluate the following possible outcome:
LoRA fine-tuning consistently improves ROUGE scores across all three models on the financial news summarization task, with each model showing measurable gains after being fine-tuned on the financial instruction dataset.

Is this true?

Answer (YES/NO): NO